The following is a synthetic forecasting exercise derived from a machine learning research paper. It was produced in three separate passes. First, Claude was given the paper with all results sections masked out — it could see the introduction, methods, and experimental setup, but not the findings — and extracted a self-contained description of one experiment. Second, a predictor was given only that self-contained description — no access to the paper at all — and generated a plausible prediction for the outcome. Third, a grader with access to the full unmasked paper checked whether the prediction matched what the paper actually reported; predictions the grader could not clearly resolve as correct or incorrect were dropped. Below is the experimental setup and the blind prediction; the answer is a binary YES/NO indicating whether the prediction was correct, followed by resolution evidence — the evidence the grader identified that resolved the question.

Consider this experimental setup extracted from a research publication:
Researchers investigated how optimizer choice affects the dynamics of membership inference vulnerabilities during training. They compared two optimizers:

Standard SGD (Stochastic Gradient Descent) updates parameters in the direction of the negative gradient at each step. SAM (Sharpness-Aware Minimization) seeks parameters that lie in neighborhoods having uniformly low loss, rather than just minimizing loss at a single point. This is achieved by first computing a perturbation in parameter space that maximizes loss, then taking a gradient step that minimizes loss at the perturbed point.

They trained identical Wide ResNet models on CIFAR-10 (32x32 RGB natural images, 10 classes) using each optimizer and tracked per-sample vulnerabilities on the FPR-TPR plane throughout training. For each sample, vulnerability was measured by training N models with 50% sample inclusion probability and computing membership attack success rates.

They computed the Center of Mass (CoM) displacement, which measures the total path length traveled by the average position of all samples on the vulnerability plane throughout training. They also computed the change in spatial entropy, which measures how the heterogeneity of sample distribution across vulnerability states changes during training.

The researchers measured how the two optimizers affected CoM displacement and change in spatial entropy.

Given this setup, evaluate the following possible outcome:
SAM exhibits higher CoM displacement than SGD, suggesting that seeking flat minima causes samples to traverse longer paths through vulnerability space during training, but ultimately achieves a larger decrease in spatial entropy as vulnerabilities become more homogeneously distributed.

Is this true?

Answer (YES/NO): NO